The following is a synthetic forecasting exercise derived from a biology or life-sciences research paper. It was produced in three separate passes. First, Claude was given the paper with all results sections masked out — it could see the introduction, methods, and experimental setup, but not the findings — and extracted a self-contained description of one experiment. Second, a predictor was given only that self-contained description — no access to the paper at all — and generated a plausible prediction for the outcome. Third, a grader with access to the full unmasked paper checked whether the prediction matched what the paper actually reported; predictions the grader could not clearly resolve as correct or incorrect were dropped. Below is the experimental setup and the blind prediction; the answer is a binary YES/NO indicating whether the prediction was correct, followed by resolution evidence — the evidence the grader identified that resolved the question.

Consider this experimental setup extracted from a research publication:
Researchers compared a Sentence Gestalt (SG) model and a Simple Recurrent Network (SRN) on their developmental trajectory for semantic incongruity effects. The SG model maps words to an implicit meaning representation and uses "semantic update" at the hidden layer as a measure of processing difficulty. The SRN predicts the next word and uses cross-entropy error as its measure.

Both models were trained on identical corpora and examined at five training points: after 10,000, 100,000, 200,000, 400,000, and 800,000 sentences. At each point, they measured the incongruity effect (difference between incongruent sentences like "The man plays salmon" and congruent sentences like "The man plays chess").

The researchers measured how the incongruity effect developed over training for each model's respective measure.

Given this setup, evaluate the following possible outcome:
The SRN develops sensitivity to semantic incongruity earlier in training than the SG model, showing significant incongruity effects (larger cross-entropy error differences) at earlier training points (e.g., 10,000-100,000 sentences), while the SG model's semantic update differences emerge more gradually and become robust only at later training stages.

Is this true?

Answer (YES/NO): NO